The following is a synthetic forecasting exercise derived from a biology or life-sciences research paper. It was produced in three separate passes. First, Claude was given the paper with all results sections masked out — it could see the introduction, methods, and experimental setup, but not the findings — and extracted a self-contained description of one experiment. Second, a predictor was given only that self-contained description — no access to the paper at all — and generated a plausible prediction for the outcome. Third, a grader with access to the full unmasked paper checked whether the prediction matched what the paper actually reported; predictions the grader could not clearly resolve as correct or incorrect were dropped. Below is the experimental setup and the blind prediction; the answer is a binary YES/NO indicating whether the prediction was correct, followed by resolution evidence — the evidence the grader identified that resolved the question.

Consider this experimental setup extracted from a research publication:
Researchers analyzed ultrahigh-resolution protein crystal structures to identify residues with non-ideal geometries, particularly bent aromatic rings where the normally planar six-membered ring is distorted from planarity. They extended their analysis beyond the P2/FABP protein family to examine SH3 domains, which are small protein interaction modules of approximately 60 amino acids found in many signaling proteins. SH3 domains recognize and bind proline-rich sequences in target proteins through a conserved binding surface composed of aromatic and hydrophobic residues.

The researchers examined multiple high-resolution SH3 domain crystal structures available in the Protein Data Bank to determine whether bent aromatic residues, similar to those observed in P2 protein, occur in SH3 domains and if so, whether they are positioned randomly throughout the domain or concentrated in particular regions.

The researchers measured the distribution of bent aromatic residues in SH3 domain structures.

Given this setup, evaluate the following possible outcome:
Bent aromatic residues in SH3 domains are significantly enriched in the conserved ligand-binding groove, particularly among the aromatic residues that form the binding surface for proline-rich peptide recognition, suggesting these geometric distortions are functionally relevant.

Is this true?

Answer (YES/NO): YES